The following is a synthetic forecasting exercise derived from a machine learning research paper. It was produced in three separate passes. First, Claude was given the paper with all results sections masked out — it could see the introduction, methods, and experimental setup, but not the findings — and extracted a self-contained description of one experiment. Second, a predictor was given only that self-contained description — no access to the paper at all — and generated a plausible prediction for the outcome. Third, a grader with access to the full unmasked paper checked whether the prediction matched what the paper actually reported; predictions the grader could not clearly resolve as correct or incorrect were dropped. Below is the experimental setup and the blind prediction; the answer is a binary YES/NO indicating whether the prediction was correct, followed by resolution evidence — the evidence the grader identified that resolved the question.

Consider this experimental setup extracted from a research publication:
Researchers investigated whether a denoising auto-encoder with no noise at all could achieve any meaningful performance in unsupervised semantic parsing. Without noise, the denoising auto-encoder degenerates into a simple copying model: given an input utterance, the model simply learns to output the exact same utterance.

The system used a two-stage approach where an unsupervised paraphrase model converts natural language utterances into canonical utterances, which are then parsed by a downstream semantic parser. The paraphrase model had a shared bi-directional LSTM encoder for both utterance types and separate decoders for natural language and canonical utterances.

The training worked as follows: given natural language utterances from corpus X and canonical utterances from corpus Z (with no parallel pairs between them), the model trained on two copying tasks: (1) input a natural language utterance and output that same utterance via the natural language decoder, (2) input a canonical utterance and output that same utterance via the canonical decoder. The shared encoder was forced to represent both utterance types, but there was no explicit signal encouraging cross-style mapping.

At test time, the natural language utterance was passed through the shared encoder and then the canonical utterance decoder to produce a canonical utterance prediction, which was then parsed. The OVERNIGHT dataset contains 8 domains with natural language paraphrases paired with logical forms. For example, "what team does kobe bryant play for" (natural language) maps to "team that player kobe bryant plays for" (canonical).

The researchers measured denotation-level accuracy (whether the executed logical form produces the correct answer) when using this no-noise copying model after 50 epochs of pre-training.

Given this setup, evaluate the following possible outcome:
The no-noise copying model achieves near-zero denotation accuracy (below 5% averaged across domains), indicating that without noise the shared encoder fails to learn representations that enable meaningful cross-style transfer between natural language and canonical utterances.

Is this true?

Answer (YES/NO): NO